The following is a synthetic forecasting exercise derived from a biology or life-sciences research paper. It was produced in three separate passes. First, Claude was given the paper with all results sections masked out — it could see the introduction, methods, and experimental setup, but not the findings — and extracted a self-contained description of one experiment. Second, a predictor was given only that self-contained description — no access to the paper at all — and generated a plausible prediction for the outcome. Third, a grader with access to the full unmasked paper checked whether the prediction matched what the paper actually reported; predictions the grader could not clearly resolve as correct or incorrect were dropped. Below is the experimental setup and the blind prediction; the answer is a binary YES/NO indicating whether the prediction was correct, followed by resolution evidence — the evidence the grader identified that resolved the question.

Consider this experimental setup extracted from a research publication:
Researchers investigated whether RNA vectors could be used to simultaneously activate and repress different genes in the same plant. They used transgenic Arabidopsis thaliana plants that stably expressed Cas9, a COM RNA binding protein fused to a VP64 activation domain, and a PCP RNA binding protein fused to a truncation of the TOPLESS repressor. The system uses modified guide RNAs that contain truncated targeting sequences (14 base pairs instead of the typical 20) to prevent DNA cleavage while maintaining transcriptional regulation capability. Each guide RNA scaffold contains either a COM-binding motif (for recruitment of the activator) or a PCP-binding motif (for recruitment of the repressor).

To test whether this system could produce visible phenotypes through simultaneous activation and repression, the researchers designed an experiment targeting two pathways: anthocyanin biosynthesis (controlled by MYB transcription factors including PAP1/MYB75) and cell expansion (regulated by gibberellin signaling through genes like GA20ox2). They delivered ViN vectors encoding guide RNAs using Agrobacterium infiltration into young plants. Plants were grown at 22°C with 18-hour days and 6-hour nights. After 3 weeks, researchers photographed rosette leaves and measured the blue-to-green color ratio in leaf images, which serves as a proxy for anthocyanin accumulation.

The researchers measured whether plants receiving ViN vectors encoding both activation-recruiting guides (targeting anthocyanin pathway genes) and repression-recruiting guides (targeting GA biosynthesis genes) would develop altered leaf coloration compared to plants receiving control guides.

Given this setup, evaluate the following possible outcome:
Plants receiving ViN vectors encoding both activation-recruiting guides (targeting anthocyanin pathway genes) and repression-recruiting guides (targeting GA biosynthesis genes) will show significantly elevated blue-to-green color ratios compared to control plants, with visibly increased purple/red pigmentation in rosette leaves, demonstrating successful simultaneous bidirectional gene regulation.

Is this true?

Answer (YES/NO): YES